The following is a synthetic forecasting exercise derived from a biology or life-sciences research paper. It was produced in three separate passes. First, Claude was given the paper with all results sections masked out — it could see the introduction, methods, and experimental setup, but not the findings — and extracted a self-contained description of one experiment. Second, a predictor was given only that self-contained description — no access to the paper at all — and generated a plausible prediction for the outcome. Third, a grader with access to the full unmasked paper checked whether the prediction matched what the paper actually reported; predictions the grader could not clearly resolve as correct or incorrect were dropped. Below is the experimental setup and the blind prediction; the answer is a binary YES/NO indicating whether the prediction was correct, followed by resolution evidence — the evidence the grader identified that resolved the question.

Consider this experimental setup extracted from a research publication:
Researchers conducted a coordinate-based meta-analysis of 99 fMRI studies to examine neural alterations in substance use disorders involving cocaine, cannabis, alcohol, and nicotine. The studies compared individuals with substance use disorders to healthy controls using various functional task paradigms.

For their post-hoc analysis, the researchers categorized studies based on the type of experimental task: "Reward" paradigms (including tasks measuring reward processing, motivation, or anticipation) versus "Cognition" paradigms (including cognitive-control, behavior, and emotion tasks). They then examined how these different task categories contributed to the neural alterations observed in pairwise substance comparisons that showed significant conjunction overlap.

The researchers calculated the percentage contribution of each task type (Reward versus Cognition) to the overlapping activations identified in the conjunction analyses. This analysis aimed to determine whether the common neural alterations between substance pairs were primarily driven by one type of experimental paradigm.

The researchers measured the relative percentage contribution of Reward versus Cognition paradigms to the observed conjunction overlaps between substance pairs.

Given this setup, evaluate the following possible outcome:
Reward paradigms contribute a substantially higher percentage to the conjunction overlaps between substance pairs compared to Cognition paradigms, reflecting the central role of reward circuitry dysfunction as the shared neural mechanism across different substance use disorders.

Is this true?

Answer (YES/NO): NO